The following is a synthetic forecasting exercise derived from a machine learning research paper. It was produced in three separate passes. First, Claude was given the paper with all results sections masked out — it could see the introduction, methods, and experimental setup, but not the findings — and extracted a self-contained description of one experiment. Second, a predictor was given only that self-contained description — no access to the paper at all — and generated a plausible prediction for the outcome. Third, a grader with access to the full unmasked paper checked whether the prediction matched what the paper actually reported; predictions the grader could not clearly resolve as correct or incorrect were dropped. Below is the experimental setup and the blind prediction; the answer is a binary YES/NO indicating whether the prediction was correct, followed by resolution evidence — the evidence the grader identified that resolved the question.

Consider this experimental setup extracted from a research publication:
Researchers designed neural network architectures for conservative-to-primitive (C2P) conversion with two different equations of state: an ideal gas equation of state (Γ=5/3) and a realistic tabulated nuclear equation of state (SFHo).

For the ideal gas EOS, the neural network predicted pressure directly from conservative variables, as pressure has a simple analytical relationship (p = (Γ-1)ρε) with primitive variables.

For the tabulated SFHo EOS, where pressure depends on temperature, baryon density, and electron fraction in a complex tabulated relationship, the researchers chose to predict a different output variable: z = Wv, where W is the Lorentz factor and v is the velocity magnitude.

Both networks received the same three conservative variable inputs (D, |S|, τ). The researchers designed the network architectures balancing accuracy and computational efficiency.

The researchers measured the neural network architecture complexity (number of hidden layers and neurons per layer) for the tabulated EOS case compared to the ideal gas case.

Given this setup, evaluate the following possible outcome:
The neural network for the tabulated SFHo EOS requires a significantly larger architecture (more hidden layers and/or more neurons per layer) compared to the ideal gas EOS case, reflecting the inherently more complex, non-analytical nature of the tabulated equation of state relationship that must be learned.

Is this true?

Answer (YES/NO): NO